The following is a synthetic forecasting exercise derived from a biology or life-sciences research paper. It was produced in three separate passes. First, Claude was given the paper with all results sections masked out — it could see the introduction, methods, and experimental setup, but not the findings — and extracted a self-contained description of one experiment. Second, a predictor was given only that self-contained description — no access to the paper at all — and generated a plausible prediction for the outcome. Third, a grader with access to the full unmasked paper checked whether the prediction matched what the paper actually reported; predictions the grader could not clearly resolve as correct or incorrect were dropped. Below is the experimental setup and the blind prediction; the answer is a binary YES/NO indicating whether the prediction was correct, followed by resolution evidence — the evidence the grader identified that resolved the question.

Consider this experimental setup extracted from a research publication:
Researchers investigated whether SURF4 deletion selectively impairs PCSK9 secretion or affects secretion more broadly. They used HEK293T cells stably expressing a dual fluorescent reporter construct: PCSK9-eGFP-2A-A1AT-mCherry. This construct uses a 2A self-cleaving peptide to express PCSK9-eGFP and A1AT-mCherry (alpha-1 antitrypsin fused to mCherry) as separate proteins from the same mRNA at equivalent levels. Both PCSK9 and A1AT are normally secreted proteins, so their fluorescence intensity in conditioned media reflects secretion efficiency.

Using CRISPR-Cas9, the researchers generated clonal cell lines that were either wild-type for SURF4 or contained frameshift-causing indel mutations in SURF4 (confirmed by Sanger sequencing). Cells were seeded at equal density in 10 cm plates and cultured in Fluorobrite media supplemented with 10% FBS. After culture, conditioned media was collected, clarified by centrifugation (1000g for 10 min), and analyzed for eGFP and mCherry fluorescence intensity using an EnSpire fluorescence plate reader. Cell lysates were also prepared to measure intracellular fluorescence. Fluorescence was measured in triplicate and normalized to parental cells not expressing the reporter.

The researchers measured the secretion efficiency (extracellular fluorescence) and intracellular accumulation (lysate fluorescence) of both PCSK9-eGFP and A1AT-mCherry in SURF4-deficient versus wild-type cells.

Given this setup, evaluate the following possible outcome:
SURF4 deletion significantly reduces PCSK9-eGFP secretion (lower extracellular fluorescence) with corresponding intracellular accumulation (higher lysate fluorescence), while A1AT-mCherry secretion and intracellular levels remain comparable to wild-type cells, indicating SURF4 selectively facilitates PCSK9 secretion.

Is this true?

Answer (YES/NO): YES